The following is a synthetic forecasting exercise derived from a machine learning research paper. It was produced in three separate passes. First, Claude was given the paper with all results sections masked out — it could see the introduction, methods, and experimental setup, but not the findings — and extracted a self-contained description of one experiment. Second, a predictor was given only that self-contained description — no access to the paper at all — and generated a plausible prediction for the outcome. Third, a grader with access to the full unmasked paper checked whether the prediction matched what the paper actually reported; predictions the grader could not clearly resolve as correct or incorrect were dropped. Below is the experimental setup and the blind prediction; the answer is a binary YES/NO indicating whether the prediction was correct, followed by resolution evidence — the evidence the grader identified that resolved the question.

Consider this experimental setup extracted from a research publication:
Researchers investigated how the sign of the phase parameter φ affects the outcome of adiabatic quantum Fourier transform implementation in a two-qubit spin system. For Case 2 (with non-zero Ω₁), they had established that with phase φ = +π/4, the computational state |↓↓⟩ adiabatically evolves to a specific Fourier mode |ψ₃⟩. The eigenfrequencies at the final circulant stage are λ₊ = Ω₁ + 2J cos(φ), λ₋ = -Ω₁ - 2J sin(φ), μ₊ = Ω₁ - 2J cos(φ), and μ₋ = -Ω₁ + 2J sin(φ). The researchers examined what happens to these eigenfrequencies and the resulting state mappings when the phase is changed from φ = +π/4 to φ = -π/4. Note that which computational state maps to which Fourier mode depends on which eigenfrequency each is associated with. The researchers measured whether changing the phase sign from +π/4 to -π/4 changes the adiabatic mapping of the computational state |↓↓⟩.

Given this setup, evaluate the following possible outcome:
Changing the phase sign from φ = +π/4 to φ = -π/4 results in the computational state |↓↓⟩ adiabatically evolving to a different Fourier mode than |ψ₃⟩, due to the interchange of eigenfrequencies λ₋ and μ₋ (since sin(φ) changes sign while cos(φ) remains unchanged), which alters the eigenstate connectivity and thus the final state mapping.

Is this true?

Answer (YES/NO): YES